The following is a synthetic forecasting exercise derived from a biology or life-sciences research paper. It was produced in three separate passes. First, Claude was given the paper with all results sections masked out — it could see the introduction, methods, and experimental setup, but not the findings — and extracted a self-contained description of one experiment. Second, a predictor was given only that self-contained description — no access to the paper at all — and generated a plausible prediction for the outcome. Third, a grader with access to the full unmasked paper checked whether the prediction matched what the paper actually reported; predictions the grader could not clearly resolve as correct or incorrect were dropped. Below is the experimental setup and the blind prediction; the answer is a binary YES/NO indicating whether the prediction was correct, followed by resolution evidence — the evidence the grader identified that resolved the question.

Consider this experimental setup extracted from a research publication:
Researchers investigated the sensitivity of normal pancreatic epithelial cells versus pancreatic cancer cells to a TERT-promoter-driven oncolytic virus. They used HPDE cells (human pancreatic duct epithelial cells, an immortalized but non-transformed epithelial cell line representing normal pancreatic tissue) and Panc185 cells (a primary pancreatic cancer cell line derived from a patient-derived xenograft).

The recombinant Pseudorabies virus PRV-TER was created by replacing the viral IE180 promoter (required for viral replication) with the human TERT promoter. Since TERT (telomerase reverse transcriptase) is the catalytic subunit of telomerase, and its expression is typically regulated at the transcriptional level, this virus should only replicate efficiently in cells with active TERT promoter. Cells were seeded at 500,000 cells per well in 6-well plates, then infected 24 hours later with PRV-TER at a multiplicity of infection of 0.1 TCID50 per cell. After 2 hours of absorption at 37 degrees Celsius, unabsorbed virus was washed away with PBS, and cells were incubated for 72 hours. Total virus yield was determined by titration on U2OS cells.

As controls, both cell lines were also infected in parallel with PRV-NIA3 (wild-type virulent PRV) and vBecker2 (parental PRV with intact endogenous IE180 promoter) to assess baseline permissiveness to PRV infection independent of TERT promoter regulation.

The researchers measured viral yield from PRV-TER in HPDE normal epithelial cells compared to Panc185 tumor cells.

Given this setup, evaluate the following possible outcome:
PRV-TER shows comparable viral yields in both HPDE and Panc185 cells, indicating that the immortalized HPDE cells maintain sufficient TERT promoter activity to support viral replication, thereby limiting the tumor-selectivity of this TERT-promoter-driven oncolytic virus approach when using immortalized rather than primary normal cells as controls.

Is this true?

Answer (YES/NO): NO